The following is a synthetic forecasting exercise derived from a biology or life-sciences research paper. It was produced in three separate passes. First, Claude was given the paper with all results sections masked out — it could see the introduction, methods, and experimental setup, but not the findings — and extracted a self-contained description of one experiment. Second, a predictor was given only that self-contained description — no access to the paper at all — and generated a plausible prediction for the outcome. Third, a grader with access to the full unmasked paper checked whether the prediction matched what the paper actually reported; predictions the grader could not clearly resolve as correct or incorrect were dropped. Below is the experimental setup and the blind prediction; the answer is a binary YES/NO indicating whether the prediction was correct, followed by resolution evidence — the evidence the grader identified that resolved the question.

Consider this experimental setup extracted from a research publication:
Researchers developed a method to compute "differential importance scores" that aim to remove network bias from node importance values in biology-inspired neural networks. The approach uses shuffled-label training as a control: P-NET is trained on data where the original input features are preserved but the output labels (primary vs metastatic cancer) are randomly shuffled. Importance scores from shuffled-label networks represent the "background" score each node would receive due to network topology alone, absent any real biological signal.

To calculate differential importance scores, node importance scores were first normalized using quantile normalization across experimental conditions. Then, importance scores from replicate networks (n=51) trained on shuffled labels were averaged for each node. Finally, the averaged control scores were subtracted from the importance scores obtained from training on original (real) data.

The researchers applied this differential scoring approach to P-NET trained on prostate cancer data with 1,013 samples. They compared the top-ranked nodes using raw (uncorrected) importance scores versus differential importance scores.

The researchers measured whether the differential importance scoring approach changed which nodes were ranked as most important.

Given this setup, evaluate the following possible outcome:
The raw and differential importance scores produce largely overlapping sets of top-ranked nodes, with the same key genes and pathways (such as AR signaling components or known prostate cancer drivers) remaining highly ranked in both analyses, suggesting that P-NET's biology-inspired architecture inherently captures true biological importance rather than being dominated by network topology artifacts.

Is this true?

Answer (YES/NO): NO